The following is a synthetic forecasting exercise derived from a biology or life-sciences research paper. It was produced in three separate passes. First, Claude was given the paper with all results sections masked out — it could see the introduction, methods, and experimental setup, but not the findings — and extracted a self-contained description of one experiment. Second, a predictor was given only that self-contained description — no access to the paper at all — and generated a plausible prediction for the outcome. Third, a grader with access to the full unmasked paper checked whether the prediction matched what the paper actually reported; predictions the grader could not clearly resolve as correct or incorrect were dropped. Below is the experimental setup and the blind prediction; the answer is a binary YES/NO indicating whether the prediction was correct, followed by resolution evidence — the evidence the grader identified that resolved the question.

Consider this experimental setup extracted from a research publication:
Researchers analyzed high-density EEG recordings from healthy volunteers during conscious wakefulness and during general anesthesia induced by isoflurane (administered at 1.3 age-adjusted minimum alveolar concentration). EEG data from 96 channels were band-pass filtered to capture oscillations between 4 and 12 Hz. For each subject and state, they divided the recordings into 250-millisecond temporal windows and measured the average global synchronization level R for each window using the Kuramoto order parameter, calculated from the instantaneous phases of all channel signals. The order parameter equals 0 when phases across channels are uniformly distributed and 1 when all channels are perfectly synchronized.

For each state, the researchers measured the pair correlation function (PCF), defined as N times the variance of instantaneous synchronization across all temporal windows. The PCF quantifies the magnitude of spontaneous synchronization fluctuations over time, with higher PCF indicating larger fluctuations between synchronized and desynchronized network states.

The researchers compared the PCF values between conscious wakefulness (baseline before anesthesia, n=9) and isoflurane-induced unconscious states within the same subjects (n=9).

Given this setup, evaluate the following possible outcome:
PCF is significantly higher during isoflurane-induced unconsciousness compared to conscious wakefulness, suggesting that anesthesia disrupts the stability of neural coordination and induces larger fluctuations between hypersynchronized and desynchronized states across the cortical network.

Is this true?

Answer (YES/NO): NO